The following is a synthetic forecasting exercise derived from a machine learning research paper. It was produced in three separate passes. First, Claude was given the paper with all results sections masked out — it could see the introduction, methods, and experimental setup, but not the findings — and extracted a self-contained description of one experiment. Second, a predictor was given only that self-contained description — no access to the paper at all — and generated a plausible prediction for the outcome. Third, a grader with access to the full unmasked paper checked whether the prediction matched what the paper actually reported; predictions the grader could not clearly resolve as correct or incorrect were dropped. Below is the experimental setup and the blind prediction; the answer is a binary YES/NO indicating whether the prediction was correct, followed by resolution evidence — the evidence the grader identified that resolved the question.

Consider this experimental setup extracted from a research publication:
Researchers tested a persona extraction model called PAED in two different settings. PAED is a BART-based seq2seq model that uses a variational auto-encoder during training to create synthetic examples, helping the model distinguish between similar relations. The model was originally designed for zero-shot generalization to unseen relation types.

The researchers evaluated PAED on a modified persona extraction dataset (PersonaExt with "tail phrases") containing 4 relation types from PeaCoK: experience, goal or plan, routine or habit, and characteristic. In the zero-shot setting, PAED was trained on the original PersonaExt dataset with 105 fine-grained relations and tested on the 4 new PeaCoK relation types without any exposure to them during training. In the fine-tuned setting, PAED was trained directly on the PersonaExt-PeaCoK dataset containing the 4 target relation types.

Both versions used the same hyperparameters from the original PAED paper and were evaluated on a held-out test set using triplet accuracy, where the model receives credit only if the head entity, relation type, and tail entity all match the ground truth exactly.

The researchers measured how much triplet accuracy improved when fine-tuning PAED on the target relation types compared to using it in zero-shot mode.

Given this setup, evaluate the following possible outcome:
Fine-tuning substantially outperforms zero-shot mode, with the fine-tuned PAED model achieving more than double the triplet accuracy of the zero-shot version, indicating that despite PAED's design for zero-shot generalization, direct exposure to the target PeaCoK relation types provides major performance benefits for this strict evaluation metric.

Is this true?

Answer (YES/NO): YES